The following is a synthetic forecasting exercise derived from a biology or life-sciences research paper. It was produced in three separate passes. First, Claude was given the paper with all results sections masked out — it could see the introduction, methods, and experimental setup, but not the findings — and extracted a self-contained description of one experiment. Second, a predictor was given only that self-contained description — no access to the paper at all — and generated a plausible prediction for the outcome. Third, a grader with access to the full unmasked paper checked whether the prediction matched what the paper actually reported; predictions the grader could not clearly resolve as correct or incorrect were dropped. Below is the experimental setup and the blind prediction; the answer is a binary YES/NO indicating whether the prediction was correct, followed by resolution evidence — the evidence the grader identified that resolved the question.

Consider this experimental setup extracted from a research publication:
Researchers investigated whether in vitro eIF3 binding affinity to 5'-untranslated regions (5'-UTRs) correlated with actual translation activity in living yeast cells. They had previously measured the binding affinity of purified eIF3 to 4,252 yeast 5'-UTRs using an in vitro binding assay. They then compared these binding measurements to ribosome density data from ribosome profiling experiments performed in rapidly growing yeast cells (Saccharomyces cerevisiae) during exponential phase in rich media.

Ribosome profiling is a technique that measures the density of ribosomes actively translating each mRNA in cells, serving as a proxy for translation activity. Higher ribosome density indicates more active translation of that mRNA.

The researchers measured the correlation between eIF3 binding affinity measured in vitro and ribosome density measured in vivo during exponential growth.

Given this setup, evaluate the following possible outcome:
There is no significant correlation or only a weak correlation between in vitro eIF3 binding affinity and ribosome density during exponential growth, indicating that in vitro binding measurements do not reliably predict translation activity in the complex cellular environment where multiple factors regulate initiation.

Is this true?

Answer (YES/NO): NO